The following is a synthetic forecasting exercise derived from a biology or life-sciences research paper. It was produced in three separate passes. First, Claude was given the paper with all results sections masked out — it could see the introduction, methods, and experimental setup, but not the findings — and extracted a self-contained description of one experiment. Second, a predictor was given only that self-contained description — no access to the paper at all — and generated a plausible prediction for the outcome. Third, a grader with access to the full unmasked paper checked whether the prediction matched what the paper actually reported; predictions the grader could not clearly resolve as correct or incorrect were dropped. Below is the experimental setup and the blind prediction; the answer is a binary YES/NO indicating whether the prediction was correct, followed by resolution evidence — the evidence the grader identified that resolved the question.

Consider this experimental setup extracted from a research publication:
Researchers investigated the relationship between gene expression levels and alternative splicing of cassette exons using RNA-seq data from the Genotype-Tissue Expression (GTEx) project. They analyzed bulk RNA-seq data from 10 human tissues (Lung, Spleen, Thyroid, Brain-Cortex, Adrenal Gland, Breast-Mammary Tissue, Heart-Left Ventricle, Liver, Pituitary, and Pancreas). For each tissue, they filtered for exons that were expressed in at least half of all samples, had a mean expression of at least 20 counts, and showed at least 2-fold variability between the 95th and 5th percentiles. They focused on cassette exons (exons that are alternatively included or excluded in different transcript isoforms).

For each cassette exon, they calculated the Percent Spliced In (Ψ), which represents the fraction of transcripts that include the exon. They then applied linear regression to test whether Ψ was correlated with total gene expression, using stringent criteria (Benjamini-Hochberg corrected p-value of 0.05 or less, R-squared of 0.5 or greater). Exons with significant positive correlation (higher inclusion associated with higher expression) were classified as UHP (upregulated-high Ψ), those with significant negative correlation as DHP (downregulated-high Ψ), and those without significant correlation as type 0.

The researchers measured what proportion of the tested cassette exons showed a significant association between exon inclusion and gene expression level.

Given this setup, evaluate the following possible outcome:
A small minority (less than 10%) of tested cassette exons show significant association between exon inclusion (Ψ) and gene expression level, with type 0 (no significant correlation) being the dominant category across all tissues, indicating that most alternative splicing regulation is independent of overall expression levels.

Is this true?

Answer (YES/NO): YES